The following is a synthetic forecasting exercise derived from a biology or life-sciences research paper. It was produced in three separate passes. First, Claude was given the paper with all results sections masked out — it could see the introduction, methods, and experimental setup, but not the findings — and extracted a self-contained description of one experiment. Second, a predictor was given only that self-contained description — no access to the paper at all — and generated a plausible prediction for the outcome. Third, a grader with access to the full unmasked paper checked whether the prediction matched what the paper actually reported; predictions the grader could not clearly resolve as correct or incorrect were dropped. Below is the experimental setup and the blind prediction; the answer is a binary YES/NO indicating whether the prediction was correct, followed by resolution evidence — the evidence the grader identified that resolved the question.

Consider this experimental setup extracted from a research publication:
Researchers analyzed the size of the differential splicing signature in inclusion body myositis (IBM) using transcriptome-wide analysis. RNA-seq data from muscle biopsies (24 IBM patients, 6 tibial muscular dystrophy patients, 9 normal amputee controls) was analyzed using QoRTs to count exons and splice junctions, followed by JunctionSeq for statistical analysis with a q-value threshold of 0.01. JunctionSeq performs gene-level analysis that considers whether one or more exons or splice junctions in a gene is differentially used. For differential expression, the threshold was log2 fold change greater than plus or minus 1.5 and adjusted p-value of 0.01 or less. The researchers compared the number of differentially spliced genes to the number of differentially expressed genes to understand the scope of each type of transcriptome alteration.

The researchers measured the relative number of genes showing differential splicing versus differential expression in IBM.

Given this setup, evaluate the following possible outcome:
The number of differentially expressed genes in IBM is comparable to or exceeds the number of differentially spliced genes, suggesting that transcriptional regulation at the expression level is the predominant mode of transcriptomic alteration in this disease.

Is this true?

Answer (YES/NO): YES